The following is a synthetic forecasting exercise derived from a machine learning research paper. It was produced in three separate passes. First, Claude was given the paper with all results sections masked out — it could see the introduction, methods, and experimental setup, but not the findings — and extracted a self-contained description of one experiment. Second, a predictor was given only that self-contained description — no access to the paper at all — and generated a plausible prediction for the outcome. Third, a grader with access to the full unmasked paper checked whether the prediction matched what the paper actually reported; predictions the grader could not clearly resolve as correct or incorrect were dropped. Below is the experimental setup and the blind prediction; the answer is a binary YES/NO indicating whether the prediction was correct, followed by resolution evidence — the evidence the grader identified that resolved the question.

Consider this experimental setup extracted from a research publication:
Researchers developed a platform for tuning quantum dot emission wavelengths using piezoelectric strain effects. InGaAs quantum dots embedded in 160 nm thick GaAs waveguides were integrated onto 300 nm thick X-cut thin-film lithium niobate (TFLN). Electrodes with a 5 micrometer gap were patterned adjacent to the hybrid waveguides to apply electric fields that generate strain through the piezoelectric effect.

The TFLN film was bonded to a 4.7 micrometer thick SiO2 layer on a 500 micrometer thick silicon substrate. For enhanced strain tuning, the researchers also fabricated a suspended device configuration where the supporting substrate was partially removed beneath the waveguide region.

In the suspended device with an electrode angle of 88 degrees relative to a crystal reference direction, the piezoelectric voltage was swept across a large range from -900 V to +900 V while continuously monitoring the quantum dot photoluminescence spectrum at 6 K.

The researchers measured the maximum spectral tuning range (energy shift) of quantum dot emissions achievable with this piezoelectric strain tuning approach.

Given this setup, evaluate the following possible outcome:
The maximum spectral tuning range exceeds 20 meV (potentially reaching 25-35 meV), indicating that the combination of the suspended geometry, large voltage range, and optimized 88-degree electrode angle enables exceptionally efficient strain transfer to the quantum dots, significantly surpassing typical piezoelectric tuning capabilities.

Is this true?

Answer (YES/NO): NO